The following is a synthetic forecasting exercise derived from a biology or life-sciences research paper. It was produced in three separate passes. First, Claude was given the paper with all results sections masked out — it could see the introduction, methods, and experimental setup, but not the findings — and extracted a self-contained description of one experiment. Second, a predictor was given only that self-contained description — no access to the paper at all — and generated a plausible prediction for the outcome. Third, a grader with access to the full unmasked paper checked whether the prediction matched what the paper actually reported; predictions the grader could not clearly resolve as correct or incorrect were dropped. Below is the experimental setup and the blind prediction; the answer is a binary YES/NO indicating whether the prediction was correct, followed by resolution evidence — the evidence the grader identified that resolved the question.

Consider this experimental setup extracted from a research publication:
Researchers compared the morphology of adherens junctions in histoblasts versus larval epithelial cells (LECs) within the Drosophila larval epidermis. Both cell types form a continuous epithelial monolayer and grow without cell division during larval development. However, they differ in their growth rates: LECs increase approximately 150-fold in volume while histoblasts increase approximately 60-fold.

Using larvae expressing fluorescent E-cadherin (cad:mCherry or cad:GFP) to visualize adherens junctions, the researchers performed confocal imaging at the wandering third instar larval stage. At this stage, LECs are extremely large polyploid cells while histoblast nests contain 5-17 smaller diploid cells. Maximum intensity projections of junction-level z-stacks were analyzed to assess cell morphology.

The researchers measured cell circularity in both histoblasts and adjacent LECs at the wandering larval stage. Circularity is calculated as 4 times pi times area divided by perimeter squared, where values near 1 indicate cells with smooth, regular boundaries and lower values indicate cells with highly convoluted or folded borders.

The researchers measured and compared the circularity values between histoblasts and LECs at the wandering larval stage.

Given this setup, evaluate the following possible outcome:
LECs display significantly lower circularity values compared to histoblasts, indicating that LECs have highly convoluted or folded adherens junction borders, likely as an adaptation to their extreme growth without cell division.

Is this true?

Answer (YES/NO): NO